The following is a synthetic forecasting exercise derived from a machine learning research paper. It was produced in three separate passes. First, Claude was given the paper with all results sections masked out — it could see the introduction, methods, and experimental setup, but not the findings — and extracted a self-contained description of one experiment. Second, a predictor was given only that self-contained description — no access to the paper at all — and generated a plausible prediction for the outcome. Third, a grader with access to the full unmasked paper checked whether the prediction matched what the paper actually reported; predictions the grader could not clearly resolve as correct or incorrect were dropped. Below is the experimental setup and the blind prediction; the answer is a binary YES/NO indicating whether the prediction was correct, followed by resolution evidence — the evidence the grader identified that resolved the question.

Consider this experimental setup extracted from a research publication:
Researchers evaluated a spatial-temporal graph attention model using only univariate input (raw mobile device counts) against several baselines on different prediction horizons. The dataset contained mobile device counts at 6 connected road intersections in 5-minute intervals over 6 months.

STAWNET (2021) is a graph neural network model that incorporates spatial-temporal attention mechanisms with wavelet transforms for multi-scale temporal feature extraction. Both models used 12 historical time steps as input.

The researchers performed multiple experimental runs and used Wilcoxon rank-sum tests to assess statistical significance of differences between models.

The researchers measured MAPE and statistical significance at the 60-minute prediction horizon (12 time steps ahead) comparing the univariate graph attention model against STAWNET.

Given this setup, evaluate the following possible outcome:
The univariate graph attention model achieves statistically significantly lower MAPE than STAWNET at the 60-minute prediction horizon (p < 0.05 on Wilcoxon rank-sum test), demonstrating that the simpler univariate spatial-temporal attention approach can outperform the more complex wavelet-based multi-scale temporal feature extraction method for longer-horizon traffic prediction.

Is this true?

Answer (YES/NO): NO